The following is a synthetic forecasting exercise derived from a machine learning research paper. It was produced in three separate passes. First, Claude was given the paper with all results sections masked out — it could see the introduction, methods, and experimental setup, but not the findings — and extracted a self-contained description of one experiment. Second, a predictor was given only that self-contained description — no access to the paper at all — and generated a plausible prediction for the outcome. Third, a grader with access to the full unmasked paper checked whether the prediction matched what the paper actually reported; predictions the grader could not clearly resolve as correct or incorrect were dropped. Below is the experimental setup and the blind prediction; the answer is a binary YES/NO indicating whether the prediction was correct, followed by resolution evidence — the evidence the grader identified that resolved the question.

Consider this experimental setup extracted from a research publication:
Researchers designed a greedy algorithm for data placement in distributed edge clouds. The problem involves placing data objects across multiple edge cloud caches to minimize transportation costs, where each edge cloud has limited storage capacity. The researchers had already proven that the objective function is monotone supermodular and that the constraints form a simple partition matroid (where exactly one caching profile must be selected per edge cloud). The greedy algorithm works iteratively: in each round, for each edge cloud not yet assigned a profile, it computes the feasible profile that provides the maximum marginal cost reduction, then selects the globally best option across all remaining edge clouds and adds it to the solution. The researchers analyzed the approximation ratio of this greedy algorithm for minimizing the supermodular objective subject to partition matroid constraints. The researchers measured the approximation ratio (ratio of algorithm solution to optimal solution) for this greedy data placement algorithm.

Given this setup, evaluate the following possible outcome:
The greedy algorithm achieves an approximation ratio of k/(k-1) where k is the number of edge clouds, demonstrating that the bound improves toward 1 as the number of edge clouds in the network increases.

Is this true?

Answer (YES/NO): NO